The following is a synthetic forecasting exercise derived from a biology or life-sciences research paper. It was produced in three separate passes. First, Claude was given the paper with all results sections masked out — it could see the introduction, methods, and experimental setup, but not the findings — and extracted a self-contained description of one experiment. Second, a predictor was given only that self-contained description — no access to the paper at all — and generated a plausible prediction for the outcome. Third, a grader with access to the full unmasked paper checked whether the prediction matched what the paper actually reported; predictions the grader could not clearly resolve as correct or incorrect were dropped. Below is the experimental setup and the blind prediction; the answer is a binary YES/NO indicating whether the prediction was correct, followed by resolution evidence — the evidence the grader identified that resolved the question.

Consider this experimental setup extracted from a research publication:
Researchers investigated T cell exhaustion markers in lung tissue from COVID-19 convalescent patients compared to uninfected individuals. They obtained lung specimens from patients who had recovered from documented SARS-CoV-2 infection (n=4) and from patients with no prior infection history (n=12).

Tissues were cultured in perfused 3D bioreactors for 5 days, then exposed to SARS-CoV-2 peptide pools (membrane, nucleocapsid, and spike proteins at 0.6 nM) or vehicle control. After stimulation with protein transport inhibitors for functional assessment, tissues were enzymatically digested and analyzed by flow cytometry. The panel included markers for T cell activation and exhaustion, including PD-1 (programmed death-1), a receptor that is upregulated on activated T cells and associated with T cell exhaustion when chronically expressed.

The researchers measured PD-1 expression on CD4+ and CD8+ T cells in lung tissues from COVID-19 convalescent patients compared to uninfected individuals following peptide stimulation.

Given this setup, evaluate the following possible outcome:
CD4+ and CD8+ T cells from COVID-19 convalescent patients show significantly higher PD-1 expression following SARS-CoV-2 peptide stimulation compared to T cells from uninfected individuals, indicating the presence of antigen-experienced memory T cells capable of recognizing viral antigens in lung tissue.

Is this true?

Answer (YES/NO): NO